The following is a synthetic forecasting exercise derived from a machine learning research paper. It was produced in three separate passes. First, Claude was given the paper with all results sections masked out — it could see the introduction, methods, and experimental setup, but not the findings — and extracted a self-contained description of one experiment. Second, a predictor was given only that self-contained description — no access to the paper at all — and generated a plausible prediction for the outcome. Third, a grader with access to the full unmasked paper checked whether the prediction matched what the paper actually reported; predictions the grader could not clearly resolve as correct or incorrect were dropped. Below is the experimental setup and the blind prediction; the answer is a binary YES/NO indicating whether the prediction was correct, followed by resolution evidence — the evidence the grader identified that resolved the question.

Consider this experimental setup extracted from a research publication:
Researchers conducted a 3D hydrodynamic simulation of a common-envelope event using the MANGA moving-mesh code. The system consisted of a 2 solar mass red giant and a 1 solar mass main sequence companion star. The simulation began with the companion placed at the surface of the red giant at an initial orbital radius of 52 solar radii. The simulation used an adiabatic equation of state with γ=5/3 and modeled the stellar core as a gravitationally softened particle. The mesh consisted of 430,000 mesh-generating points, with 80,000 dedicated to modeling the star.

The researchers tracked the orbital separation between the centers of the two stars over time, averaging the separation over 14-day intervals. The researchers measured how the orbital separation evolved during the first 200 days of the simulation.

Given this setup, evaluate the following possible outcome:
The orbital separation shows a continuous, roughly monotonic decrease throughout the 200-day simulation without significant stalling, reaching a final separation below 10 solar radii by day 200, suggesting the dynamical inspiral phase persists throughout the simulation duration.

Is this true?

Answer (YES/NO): NO